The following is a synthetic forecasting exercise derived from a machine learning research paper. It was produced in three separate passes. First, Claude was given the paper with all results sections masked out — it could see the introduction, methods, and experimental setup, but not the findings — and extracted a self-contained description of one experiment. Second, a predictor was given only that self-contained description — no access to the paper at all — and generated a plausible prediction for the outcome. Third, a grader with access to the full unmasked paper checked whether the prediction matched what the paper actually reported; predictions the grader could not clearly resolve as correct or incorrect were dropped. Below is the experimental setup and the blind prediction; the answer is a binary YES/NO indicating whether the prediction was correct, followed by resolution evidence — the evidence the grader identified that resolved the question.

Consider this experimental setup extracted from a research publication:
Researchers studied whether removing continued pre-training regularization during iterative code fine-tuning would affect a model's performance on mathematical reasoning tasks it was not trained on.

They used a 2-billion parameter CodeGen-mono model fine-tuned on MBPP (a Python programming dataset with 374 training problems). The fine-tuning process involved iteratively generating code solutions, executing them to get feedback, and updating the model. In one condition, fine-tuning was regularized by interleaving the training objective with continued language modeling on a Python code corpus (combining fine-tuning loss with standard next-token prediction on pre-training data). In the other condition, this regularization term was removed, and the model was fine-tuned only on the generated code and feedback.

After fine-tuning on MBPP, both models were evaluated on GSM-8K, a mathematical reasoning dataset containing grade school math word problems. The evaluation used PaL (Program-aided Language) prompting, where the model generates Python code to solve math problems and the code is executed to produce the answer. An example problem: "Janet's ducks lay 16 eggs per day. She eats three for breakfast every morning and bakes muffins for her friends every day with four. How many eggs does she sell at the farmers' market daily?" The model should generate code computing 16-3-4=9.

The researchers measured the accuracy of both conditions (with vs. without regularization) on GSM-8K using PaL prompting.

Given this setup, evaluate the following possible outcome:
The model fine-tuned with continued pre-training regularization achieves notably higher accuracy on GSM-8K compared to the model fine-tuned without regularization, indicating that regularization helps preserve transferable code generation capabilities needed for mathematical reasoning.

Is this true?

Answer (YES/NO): YES